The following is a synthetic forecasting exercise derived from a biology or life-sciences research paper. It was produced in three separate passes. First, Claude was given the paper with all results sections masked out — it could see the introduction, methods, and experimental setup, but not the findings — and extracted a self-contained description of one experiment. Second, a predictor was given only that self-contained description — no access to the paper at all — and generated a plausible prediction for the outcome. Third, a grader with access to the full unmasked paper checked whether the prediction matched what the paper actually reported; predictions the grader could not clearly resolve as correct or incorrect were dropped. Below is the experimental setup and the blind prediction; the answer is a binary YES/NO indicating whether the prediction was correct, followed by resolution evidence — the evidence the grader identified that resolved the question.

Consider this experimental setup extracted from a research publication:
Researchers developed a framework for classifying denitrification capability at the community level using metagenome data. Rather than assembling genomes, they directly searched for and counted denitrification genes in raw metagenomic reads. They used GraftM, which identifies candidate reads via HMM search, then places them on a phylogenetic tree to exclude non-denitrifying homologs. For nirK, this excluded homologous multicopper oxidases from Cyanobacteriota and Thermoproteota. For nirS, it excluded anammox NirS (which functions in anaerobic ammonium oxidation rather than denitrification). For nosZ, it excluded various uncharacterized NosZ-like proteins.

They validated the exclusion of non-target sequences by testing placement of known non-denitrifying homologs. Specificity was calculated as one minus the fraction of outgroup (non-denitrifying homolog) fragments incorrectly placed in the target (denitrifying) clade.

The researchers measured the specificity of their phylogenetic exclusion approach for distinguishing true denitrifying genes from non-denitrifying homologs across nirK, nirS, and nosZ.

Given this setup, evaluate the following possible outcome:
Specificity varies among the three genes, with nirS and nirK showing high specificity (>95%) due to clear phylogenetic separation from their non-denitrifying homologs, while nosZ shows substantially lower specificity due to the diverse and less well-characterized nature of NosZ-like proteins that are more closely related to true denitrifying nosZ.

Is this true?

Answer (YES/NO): NO